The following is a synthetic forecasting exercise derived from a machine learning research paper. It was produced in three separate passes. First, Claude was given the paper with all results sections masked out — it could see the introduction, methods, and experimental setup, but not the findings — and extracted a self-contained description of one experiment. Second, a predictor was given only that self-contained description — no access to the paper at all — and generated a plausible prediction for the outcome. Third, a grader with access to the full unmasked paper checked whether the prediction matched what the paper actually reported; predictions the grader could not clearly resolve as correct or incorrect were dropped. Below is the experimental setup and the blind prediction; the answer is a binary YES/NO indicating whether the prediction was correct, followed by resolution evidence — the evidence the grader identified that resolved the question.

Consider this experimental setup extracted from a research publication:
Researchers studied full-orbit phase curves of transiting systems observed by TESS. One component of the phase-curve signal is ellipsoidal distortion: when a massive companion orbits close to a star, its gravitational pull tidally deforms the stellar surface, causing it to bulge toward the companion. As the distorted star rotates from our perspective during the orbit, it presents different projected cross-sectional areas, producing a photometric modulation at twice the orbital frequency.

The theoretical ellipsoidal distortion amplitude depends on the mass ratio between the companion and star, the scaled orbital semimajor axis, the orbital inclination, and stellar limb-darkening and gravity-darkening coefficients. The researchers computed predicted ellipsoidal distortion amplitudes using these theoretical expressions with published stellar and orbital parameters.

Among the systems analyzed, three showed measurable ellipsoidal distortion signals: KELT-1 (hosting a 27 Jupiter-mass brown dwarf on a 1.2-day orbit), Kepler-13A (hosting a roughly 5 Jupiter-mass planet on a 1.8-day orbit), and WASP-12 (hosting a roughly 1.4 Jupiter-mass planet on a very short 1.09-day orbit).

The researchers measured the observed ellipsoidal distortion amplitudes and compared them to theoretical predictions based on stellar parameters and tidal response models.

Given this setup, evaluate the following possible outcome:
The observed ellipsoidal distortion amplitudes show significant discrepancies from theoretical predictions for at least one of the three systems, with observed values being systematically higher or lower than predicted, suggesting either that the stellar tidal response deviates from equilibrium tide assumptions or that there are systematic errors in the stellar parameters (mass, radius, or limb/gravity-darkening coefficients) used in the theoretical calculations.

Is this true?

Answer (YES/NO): NO